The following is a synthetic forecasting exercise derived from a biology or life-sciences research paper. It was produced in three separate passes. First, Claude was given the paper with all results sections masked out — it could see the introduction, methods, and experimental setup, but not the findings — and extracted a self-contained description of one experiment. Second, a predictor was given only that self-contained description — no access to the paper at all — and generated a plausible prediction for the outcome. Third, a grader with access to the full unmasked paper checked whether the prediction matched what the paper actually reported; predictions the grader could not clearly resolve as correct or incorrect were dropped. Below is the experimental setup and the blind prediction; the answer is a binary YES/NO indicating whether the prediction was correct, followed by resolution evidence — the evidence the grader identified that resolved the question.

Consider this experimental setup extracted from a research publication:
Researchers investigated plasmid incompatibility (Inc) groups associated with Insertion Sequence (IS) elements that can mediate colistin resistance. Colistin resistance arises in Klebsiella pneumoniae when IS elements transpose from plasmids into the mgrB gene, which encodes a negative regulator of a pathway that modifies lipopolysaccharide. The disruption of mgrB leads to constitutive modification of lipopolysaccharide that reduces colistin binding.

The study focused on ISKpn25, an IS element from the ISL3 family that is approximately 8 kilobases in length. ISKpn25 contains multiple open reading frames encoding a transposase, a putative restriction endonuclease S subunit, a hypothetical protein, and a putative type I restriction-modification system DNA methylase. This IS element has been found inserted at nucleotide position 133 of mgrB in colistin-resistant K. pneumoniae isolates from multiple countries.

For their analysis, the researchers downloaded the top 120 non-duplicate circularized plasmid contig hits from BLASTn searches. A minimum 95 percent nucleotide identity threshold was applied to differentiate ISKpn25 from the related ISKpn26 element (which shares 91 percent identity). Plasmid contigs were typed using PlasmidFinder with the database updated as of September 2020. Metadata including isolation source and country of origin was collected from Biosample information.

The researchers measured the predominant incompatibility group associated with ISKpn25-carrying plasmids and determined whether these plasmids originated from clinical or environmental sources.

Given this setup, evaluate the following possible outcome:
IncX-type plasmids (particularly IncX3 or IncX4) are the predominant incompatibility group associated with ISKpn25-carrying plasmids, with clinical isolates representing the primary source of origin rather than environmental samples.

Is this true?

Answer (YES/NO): NO